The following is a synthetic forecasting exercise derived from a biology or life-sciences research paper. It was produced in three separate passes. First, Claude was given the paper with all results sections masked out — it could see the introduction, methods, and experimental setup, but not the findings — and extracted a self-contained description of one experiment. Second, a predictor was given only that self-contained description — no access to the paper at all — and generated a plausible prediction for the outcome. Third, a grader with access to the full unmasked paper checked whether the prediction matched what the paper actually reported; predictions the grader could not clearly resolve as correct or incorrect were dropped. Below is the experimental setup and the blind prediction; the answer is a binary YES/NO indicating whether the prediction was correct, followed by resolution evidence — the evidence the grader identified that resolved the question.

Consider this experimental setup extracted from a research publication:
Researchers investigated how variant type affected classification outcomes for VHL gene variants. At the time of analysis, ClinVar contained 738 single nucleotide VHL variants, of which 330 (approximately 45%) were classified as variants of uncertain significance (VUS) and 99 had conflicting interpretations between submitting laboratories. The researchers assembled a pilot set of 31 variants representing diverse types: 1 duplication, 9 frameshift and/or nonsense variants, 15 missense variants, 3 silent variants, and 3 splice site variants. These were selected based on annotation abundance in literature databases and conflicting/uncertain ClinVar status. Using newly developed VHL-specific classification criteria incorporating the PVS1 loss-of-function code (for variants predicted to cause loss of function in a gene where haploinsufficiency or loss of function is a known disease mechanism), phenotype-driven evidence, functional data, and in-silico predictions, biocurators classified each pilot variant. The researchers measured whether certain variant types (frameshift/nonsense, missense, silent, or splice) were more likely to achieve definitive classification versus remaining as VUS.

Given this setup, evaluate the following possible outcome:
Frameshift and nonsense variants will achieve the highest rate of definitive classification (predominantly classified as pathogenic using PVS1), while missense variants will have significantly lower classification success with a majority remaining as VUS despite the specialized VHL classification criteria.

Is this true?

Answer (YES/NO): NO